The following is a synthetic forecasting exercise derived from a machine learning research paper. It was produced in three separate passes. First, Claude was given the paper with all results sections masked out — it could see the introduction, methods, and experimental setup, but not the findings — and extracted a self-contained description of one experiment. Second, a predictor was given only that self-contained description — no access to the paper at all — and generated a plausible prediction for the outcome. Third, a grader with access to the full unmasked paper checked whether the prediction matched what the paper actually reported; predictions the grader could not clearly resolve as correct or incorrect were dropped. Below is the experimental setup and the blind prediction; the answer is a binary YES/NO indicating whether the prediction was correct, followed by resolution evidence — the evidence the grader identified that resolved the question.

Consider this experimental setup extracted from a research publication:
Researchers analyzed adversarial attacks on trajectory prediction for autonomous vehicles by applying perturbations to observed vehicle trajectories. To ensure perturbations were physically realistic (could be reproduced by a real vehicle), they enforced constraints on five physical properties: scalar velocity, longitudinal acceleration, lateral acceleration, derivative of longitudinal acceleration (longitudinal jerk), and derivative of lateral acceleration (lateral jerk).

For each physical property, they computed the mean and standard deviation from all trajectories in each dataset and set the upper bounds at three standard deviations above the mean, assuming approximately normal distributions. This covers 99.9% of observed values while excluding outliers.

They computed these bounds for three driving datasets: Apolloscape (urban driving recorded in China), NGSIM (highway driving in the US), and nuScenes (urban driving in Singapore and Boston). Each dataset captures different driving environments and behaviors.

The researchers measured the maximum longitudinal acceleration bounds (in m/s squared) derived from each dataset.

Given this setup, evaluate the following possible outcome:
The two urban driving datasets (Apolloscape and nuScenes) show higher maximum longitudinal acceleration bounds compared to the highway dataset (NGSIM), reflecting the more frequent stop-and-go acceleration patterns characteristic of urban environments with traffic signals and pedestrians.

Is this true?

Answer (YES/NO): YES